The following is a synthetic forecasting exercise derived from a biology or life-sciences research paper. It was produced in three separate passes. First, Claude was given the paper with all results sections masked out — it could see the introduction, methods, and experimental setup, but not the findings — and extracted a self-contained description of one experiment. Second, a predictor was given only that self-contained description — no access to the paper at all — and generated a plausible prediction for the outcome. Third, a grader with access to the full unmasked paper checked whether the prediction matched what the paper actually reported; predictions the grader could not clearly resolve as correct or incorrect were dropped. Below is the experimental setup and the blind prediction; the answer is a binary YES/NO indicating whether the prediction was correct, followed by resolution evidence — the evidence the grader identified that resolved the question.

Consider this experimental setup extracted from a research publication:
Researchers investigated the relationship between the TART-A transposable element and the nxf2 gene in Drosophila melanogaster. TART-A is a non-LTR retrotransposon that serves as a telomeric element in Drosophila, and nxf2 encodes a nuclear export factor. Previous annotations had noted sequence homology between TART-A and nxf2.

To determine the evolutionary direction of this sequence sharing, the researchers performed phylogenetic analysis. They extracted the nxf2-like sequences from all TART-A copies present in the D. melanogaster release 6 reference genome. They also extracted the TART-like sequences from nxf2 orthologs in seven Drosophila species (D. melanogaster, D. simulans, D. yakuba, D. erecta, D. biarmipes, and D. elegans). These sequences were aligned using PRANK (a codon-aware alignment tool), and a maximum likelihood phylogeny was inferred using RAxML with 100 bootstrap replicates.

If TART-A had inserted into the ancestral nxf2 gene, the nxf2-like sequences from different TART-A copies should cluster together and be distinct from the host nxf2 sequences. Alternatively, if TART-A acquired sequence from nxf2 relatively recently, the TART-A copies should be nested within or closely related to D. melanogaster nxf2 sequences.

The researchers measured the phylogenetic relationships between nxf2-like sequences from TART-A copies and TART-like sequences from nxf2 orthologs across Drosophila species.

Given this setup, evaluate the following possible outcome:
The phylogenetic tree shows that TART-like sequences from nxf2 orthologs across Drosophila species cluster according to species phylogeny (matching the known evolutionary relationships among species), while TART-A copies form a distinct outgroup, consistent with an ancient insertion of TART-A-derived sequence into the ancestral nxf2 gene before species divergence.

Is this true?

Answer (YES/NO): NO